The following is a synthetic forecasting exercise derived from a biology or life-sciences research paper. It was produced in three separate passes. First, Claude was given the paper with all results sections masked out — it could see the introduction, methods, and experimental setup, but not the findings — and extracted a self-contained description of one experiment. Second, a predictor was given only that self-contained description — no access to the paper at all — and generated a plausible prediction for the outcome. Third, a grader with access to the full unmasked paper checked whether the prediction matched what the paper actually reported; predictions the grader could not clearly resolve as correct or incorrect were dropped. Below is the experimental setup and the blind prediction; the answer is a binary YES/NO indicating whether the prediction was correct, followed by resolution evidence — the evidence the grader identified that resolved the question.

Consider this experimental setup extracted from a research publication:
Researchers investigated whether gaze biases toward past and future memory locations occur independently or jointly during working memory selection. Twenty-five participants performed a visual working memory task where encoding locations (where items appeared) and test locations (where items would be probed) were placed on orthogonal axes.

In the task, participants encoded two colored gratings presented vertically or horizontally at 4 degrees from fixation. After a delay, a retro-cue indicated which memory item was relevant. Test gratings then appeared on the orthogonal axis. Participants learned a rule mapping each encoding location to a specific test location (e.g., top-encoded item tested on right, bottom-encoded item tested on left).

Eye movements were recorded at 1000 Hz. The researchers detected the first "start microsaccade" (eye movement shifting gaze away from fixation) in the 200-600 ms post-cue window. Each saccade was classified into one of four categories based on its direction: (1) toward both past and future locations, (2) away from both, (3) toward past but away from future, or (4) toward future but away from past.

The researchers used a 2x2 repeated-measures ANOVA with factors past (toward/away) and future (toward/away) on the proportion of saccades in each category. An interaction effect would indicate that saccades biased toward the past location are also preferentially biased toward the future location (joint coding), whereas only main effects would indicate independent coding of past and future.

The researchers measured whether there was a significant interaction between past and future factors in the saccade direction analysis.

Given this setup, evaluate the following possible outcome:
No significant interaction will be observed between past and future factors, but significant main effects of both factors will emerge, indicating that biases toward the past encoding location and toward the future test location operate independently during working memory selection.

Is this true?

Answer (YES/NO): NO